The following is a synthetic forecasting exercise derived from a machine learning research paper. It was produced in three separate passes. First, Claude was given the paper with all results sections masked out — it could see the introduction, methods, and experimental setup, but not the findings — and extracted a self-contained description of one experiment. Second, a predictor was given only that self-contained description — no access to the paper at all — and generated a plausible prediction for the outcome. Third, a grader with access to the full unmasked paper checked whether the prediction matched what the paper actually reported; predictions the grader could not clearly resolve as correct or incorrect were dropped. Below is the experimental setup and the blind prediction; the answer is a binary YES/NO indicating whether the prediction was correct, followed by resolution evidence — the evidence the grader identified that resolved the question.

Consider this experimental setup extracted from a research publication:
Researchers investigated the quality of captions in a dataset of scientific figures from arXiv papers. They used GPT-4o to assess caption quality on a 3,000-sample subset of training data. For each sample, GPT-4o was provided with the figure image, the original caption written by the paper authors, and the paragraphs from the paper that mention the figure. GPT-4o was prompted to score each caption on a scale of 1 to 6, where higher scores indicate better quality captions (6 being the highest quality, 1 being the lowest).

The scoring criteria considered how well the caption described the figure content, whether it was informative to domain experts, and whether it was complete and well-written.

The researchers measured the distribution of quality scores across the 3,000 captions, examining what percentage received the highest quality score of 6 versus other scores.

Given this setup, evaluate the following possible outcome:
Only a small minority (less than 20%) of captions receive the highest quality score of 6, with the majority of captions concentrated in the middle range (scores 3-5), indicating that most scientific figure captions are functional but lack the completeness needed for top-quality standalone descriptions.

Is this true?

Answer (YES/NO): NO